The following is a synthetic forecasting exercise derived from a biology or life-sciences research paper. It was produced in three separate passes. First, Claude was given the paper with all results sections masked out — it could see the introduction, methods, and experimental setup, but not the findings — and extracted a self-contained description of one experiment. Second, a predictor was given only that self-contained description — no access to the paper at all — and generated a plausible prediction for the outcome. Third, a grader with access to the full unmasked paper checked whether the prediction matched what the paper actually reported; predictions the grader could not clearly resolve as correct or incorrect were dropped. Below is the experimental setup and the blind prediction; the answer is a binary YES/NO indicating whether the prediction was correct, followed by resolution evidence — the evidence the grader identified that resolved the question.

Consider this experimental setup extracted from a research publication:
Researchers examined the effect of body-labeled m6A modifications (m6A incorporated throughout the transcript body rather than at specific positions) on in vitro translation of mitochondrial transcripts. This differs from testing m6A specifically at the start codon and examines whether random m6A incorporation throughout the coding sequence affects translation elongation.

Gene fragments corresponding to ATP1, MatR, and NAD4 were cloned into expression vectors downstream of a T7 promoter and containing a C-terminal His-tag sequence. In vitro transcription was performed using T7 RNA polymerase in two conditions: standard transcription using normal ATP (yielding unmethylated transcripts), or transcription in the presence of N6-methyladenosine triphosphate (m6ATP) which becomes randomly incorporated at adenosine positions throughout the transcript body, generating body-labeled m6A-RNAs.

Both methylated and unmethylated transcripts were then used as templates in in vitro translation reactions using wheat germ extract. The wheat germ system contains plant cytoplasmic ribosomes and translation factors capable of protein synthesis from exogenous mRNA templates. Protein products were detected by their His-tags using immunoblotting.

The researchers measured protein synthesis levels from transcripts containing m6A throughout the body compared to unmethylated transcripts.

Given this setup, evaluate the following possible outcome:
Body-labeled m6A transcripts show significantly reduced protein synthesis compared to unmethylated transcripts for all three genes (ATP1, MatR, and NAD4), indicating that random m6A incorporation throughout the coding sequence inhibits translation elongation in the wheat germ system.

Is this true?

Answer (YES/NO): YES